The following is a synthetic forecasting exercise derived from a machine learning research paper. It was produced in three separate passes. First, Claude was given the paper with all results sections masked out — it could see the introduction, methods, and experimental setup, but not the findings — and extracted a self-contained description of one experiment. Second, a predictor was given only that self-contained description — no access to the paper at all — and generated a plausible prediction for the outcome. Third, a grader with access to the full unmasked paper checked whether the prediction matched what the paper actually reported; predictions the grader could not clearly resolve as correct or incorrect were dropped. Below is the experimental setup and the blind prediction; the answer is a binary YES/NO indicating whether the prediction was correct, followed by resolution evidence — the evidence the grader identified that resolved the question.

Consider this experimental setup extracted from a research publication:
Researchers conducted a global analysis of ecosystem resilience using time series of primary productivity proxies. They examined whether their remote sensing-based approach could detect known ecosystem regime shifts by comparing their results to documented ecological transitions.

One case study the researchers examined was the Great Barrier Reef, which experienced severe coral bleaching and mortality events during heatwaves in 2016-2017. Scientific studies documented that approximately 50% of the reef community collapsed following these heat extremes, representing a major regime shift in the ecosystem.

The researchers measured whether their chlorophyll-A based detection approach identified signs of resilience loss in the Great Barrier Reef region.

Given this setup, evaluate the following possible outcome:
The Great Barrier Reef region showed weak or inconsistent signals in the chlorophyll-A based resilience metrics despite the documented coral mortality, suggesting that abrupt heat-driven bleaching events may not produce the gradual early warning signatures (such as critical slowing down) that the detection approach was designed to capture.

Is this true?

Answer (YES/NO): NO